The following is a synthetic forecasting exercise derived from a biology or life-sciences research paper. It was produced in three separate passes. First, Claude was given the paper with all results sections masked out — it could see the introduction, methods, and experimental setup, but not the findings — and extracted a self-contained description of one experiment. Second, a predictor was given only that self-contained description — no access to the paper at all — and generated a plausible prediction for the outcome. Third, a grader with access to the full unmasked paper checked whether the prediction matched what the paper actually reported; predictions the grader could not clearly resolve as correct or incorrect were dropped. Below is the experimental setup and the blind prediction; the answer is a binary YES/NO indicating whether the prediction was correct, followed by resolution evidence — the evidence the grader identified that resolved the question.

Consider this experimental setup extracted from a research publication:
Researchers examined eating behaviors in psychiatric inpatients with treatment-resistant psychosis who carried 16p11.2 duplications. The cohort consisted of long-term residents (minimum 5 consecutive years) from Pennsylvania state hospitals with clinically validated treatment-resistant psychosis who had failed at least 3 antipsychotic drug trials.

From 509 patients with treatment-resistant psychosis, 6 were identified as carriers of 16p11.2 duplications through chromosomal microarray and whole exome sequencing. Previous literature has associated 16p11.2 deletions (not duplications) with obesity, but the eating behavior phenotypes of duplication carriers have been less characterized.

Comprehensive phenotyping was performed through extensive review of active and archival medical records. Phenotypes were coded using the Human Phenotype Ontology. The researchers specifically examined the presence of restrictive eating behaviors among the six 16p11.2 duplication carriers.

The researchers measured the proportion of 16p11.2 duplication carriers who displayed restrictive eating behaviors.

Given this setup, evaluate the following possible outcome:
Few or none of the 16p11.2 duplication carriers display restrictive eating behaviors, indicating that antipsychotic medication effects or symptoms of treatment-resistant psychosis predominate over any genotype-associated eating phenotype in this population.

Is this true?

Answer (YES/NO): NO